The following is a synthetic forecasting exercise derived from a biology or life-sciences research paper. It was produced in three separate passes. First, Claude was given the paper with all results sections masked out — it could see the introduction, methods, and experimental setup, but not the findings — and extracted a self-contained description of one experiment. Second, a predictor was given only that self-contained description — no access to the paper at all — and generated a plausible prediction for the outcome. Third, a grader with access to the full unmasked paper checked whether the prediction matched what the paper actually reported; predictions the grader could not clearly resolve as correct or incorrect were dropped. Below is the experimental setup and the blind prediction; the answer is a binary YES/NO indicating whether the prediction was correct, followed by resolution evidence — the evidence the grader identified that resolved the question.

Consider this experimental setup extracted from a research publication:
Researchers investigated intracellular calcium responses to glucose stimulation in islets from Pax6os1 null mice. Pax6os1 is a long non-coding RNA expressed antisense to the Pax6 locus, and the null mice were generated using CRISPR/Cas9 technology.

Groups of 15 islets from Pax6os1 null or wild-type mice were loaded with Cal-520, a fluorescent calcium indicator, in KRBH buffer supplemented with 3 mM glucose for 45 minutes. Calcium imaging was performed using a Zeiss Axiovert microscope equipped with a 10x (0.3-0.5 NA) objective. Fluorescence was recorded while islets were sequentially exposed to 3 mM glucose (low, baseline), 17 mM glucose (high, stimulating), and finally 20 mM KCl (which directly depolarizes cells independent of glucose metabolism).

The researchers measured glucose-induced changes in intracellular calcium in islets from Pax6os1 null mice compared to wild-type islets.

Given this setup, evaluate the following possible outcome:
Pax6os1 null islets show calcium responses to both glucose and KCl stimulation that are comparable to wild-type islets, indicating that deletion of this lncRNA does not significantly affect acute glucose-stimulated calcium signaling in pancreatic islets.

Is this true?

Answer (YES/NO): YES